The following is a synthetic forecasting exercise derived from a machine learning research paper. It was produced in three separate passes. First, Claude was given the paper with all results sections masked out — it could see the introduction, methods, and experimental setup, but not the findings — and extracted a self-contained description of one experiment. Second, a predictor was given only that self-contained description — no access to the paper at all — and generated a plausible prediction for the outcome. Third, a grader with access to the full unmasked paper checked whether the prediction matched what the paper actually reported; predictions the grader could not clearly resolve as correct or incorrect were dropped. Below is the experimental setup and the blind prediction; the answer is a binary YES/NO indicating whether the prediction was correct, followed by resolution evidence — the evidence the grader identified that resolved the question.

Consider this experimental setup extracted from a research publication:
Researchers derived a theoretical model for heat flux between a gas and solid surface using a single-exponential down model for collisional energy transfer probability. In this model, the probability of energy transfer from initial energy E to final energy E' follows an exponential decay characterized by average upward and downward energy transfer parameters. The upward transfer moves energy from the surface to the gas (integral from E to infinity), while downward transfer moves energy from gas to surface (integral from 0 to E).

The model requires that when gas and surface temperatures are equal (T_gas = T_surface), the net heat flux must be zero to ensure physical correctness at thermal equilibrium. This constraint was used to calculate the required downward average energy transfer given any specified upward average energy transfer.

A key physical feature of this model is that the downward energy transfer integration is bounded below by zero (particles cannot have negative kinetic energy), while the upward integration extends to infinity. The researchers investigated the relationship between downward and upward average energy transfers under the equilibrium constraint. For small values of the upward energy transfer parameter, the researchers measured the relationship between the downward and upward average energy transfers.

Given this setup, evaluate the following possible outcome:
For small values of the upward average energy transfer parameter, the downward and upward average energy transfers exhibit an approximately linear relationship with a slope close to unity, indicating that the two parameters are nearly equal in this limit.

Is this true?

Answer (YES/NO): NO